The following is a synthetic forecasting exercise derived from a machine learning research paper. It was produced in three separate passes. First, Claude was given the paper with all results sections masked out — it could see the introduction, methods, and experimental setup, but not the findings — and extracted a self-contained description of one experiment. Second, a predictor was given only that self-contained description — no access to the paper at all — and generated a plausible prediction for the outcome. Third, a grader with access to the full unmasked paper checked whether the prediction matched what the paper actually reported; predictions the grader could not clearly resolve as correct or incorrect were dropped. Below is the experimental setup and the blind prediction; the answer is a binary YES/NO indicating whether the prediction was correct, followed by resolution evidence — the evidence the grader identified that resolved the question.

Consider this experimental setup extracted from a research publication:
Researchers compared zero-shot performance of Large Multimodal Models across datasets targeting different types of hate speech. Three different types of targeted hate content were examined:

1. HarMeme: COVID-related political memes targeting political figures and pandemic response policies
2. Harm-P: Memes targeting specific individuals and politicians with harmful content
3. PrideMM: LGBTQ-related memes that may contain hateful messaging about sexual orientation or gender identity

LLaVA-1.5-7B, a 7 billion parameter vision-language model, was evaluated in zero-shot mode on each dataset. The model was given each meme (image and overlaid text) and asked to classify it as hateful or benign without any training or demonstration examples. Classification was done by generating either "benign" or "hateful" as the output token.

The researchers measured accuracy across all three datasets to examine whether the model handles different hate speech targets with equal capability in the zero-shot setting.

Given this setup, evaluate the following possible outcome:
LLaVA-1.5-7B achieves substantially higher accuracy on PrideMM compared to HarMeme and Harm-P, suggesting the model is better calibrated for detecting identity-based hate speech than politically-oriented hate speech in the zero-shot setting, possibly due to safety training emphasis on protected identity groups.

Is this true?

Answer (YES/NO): NO